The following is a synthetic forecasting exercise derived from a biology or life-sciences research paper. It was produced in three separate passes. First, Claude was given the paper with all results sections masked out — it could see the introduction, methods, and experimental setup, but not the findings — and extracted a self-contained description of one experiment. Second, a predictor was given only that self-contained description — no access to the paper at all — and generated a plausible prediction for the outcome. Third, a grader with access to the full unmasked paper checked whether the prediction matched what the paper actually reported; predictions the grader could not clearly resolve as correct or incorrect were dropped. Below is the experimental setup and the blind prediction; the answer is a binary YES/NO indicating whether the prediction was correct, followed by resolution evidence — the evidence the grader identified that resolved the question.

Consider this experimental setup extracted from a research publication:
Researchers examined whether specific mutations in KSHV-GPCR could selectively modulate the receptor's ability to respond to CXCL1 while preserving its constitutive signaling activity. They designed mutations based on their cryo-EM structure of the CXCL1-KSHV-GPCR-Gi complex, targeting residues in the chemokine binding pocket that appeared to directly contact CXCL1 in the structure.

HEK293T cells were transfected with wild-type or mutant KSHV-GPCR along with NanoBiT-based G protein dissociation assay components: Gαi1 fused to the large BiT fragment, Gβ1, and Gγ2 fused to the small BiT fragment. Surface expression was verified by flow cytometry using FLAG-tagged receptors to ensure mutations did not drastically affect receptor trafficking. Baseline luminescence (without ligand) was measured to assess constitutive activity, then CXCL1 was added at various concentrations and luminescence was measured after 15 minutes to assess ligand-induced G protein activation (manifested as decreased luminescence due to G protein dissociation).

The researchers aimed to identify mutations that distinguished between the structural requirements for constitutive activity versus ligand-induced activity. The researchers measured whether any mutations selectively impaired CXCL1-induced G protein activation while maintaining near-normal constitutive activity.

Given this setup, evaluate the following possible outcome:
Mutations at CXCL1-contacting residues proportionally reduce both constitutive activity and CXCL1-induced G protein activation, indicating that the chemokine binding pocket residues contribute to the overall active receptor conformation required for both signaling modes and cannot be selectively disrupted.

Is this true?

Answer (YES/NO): NO